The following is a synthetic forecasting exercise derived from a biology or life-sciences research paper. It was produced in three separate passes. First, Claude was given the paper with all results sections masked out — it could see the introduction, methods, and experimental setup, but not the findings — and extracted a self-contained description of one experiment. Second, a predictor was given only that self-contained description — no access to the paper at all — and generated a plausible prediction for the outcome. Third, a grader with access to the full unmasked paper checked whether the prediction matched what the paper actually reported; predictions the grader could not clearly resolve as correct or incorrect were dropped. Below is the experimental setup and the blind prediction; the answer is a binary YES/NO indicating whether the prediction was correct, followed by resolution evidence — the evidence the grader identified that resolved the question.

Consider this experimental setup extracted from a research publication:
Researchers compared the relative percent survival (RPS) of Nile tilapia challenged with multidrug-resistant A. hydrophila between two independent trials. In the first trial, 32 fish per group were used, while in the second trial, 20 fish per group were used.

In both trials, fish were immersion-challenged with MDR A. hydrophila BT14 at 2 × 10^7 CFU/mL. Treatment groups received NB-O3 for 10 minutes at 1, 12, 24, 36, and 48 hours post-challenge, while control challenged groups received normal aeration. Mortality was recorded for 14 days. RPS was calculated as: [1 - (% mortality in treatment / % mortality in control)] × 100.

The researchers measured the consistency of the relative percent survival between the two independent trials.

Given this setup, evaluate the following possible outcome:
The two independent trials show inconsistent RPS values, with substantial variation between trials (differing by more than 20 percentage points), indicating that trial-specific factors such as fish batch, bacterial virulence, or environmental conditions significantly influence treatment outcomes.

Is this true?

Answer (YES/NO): NO